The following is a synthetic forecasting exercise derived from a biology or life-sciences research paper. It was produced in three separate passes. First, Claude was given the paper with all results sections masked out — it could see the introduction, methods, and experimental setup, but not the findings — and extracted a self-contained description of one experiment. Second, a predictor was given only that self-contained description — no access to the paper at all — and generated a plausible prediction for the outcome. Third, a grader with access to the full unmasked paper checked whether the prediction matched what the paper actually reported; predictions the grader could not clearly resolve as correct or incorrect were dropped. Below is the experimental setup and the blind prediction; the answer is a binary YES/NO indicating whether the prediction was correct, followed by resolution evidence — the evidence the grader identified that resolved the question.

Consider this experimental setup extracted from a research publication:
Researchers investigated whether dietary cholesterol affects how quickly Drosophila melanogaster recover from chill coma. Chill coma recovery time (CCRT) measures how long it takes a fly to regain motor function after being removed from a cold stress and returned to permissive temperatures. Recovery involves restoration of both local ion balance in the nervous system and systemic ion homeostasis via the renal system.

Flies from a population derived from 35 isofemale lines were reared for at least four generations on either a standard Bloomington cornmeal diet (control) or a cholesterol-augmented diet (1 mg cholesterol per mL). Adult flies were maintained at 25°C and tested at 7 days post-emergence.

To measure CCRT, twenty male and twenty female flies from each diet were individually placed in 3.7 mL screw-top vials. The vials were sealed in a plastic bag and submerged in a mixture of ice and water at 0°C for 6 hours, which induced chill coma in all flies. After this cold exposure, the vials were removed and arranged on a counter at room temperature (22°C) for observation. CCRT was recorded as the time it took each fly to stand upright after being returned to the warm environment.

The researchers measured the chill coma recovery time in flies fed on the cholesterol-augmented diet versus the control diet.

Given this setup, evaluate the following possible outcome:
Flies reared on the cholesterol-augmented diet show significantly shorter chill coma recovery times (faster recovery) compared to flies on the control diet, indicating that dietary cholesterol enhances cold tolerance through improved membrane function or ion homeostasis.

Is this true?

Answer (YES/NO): NO